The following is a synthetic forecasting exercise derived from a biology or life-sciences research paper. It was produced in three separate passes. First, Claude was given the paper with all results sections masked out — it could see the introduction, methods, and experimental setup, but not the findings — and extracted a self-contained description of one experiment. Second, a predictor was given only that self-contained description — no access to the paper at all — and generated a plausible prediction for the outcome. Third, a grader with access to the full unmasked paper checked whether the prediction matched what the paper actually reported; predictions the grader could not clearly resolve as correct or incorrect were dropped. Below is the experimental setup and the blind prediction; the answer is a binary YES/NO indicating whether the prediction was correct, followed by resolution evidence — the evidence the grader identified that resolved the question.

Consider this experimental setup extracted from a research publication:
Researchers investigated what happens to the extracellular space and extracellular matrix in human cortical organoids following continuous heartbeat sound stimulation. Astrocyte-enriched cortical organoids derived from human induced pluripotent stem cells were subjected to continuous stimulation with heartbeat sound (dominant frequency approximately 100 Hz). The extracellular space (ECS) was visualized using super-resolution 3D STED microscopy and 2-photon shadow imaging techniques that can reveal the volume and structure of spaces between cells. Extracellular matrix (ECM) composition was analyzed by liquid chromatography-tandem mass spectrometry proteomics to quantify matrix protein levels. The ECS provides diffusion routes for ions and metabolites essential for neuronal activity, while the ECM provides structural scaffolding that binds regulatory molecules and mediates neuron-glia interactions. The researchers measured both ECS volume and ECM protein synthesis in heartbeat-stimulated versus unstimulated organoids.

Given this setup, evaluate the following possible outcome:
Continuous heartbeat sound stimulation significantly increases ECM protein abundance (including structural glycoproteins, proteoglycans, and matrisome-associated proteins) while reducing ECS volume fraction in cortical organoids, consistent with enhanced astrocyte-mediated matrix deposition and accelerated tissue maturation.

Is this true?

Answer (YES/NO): NO